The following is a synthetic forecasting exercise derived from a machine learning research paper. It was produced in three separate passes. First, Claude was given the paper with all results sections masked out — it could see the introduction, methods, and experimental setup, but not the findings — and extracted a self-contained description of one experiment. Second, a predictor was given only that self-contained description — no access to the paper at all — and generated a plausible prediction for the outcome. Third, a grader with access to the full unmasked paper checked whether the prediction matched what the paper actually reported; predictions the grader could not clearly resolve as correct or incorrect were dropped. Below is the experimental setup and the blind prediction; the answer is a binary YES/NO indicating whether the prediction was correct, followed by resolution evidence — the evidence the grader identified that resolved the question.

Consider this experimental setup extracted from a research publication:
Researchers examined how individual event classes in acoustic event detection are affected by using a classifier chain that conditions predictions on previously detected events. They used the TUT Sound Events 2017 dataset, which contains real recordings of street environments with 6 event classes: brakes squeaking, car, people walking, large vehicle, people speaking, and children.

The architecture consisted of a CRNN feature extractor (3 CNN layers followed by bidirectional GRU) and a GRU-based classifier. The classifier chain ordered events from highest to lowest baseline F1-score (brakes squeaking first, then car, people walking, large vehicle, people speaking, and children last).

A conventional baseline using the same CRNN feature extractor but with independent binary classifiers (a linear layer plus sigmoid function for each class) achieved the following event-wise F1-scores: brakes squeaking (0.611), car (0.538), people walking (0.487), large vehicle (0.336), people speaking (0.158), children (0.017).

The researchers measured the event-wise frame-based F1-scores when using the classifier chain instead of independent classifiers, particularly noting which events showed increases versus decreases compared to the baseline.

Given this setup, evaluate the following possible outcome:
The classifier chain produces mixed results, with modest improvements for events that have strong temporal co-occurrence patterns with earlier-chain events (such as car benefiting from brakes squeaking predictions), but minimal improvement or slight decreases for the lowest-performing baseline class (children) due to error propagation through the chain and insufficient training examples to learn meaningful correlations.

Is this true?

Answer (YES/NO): NO